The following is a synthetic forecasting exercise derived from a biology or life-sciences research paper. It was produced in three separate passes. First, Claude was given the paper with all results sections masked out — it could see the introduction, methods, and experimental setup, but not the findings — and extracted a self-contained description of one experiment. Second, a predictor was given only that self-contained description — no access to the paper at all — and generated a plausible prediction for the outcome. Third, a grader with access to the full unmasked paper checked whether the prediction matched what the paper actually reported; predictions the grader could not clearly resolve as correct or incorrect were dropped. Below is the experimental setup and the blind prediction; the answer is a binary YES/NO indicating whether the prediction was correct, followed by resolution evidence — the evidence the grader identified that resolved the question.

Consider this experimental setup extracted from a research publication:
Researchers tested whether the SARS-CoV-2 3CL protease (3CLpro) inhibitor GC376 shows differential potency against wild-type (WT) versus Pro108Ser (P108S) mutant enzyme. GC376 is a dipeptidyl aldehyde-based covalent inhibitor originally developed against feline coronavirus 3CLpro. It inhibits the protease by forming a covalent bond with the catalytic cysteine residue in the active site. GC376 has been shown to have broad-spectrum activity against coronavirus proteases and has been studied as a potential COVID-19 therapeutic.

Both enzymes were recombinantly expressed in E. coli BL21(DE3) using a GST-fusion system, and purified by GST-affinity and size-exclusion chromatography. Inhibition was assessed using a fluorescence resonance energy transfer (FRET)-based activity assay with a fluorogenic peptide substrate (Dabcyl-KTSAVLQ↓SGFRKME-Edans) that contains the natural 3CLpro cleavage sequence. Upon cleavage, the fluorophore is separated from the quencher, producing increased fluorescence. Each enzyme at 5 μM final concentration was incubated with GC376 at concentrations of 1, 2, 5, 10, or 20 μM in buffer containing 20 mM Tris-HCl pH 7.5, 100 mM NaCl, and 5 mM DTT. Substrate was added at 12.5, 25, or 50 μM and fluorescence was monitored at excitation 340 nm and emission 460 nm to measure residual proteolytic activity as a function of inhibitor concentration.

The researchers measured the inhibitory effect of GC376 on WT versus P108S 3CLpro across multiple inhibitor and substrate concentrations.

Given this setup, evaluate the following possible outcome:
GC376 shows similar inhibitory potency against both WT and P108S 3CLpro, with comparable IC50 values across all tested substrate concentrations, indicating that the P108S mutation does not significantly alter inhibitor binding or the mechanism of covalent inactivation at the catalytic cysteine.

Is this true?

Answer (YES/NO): NO